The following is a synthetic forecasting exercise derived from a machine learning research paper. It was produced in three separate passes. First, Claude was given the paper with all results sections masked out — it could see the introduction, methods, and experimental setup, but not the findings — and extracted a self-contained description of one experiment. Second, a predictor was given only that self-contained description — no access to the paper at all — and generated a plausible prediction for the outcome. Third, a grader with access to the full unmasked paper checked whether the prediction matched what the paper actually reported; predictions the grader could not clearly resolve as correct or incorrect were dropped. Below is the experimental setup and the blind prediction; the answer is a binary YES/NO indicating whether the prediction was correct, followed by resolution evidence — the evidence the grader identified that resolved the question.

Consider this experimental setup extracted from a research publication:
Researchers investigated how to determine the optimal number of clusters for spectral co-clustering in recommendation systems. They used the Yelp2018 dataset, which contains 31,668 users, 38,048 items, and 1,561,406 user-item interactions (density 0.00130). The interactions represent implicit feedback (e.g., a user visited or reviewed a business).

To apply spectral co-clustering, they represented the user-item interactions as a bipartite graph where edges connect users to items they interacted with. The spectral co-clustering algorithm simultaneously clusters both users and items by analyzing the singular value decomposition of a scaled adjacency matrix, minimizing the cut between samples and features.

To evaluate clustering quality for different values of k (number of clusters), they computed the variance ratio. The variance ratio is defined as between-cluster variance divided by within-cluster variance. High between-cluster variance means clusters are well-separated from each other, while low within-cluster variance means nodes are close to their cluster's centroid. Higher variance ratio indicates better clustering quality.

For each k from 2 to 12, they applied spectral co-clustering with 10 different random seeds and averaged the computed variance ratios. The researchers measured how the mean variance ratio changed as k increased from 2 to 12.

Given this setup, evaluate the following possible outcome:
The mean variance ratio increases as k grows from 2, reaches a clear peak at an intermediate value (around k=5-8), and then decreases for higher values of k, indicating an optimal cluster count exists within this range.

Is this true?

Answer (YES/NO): NO